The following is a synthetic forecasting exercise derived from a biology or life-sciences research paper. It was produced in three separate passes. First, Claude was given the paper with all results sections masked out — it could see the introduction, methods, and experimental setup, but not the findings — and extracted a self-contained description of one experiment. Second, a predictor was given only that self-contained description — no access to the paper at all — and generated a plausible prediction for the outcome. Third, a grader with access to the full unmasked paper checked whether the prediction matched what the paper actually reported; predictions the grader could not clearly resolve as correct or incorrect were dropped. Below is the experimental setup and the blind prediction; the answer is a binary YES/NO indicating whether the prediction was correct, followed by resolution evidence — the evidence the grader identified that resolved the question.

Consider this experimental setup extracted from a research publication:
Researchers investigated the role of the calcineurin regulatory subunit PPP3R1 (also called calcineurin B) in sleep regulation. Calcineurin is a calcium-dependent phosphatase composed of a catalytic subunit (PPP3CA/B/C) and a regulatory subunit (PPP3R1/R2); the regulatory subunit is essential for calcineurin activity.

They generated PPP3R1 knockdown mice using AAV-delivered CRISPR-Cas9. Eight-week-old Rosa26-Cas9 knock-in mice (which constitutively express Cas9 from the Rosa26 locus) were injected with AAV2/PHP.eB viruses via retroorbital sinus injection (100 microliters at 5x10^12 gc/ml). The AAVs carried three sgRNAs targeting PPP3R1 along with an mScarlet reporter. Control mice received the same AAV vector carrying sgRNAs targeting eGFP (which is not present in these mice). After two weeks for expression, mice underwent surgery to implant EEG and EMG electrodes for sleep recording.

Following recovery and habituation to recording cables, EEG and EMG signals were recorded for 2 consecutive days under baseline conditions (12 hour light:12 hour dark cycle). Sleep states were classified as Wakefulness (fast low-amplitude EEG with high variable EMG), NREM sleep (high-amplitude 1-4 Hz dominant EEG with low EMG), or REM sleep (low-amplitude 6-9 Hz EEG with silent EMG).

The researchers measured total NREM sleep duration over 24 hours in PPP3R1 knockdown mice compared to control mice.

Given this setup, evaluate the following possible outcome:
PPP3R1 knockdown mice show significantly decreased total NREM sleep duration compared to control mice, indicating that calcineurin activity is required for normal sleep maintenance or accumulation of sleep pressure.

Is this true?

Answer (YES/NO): YES